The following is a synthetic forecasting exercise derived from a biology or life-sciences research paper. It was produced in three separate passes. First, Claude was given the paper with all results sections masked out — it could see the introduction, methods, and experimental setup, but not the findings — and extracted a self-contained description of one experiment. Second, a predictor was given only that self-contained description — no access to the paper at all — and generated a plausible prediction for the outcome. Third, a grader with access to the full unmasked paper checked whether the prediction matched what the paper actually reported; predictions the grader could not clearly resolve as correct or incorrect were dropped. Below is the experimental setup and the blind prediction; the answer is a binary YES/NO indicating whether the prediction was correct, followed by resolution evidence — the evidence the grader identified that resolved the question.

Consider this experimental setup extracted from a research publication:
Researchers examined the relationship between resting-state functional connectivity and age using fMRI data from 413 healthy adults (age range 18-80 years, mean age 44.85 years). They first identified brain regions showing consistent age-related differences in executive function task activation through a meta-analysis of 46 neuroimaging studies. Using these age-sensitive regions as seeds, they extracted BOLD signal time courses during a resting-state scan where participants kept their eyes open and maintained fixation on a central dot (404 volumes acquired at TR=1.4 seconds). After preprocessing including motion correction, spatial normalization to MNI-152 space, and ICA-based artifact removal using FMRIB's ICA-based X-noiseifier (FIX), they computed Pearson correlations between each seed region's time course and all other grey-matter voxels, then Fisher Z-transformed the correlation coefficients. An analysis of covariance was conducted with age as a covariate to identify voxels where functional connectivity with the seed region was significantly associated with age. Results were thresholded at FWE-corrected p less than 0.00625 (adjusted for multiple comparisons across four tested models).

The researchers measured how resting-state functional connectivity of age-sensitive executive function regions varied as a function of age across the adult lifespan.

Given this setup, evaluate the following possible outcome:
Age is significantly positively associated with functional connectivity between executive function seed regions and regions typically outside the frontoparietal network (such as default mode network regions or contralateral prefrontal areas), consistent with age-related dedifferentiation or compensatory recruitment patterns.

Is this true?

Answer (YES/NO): YES